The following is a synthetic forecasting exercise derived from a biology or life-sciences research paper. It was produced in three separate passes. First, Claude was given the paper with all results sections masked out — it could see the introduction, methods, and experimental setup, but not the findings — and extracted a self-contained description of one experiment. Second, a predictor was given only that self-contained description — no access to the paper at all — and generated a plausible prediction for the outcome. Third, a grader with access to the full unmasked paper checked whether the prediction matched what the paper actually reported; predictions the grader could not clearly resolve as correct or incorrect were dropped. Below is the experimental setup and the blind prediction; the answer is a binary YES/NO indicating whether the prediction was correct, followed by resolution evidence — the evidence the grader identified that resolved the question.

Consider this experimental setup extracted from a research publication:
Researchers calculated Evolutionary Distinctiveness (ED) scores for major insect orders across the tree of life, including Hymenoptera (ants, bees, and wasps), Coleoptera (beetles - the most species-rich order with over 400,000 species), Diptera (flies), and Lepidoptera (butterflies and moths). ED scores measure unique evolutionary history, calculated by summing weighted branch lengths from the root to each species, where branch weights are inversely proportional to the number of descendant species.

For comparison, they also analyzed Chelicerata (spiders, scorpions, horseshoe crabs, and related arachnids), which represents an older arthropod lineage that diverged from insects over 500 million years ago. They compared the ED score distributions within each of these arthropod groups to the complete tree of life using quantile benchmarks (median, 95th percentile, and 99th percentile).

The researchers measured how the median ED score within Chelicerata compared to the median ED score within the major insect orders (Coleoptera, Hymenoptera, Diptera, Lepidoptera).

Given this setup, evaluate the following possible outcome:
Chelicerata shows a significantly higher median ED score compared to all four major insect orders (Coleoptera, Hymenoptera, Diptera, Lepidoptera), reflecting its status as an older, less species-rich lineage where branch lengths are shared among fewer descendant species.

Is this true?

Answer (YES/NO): YES